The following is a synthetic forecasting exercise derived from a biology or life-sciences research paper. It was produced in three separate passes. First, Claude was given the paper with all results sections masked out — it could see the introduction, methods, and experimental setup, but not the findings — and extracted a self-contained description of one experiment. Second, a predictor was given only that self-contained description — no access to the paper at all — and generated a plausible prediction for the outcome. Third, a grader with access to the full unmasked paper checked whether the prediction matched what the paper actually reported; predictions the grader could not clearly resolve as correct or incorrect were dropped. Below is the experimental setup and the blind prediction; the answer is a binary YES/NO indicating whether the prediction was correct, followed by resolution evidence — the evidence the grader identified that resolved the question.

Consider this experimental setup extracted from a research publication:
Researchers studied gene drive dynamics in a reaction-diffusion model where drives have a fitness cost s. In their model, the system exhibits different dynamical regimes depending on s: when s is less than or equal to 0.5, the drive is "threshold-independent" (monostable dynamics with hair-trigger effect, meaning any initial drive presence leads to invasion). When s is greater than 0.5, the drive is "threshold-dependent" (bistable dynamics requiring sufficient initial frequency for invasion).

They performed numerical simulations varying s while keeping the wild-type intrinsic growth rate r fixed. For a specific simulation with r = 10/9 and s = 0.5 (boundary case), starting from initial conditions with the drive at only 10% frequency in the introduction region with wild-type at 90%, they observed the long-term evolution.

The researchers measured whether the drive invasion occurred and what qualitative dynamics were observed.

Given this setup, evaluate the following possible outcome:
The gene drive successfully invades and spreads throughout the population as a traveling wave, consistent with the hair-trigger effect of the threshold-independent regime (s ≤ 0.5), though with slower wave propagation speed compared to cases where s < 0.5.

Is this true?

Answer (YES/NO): YES